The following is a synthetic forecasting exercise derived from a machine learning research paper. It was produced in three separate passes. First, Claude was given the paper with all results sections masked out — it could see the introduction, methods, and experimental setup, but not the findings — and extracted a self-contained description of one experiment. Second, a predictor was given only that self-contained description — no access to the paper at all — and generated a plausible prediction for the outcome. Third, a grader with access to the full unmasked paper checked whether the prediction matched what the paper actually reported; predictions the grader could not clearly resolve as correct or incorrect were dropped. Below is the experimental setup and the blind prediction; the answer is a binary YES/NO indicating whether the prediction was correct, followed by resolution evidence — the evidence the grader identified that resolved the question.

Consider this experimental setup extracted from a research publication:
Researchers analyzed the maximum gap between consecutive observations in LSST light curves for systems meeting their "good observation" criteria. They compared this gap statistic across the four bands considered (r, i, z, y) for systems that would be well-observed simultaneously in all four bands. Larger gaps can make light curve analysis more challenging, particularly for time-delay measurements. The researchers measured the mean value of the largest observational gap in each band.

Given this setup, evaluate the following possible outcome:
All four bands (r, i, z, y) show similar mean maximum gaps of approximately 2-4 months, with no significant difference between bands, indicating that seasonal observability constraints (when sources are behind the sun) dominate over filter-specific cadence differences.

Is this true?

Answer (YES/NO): NO